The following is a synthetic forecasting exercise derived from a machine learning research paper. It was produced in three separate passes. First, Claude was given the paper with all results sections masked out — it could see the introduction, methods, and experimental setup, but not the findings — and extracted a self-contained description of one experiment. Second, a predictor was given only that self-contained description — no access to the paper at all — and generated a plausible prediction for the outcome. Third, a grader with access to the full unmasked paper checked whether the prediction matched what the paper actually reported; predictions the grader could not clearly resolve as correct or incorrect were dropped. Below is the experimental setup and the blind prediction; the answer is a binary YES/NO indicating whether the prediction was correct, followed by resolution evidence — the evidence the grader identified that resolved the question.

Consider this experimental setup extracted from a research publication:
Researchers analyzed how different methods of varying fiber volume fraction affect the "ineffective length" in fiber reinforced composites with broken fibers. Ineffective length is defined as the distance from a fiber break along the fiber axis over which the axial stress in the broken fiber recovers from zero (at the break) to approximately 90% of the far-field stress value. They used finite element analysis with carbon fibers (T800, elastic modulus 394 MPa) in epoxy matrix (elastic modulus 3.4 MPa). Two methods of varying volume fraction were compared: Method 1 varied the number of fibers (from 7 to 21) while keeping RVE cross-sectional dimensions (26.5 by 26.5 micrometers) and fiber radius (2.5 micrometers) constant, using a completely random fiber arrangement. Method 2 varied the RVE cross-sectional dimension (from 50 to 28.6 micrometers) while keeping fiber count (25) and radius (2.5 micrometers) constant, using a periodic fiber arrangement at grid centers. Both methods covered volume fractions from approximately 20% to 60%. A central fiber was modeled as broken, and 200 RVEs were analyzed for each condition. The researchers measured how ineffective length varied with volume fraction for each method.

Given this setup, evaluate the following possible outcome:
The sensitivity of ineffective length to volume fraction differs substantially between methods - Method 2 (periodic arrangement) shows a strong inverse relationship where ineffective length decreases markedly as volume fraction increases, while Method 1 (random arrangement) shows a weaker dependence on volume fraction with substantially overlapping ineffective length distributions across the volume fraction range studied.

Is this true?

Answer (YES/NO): NO